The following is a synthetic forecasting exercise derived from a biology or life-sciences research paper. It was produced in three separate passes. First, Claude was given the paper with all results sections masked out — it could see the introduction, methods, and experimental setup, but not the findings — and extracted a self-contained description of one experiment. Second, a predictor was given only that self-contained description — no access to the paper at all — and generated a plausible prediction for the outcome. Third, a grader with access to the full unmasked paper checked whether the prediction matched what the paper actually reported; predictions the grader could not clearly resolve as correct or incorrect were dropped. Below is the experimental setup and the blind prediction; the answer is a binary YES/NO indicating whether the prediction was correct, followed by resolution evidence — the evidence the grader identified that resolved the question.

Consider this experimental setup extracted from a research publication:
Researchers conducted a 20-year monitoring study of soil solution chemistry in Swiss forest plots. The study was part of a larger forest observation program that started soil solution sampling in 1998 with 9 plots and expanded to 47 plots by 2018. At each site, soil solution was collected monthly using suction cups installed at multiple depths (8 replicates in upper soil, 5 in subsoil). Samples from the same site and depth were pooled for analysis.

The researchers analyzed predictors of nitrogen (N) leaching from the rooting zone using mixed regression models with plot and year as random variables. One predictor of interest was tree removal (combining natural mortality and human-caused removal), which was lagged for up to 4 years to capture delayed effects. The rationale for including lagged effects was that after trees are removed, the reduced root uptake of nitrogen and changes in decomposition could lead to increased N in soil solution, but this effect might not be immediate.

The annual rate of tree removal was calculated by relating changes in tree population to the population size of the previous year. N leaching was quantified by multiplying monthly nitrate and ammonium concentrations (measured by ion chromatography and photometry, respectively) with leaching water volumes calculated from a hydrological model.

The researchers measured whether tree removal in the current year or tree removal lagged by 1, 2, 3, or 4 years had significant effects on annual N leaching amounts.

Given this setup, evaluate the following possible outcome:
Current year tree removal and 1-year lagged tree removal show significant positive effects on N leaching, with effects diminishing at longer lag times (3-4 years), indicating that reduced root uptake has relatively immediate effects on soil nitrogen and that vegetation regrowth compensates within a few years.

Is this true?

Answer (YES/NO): NO